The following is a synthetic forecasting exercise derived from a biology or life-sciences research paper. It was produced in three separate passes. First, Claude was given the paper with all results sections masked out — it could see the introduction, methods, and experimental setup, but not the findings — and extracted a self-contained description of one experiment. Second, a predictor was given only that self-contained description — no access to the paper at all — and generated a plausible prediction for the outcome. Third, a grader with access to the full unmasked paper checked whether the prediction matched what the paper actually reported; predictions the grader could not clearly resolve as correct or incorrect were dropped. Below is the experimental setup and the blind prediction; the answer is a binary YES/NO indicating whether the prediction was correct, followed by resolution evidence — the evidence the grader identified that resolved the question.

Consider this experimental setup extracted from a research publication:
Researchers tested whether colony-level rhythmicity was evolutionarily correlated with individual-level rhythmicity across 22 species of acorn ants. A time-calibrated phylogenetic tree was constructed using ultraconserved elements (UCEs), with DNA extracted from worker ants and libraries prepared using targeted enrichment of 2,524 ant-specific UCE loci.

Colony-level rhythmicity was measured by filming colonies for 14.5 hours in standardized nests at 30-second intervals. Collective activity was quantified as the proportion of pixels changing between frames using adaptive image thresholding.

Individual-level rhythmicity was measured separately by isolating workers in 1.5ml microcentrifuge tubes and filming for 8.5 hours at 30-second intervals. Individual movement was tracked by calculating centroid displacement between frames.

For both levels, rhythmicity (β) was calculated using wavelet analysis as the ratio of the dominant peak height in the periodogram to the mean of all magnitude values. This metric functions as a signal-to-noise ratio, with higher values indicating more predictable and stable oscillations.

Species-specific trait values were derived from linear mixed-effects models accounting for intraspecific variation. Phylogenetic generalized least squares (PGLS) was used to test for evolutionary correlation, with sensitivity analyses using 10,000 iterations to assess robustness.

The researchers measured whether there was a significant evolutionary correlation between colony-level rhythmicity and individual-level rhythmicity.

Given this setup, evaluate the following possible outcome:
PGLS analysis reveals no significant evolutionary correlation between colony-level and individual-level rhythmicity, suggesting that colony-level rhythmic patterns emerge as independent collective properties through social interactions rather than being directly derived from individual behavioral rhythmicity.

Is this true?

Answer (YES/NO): YES